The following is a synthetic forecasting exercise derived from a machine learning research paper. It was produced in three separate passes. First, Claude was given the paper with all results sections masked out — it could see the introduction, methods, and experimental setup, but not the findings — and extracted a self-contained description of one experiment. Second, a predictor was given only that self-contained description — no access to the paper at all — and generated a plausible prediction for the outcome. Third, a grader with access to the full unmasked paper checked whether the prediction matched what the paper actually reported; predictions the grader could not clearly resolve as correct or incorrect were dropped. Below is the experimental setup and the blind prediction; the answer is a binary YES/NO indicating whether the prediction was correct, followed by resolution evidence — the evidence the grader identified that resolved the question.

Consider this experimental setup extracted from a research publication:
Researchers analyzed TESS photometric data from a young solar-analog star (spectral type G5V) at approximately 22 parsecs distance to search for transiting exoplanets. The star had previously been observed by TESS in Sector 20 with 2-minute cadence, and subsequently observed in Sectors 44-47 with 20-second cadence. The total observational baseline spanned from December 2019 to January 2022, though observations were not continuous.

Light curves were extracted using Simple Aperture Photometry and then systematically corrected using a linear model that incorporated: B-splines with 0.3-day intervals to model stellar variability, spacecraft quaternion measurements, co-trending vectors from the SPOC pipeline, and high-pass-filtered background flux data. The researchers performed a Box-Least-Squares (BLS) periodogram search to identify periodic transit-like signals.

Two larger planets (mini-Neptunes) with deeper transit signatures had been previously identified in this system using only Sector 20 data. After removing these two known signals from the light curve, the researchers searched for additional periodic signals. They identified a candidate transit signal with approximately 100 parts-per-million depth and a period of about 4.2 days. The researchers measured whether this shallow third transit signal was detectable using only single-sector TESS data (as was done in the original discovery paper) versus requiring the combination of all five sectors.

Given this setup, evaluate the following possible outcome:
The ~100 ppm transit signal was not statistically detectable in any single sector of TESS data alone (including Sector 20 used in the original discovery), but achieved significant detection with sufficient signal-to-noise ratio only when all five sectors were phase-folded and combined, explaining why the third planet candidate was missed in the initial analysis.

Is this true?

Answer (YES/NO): YES